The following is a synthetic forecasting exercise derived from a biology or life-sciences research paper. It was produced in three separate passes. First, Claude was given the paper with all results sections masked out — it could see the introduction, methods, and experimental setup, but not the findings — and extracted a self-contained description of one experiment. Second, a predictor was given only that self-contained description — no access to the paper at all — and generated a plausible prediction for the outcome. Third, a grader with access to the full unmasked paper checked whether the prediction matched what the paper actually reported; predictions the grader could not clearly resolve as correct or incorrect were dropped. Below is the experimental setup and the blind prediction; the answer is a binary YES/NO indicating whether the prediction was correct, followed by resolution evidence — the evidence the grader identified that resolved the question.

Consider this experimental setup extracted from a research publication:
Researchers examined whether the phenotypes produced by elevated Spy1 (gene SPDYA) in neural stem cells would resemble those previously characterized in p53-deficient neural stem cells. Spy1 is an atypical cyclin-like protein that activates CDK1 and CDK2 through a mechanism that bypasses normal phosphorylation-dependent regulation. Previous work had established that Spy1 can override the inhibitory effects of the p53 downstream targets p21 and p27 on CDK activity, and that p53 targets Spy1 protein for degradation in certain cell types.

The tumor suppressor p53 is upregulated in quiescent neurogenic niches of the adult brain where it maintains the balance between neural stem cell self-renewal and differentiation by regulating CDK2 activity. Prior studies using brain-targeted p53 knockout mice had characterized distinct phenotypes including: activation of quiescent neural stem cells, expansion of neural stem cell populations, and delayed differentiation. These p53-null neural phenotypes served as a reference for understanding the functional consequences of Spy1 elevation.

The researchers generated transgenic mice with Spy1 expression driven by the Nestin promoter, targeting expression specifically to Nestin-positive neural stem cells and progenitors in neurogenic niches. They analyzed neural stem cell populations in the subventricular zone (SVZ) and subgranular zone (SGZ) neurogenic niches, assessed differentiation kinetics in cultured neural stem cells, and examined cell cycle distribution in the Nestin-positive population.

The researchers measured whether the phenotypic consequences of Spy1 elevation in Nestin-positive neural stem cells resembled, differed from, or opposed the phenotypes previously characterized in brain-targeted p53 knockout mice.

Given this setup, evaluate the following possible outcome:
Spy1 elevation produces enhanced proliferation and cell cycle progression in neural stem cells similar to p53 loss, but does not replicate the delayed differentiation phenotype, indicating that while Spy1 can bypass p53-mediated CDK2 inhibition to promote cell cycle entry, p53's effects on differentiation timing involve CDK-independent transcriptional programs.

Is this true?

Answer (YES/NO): NO